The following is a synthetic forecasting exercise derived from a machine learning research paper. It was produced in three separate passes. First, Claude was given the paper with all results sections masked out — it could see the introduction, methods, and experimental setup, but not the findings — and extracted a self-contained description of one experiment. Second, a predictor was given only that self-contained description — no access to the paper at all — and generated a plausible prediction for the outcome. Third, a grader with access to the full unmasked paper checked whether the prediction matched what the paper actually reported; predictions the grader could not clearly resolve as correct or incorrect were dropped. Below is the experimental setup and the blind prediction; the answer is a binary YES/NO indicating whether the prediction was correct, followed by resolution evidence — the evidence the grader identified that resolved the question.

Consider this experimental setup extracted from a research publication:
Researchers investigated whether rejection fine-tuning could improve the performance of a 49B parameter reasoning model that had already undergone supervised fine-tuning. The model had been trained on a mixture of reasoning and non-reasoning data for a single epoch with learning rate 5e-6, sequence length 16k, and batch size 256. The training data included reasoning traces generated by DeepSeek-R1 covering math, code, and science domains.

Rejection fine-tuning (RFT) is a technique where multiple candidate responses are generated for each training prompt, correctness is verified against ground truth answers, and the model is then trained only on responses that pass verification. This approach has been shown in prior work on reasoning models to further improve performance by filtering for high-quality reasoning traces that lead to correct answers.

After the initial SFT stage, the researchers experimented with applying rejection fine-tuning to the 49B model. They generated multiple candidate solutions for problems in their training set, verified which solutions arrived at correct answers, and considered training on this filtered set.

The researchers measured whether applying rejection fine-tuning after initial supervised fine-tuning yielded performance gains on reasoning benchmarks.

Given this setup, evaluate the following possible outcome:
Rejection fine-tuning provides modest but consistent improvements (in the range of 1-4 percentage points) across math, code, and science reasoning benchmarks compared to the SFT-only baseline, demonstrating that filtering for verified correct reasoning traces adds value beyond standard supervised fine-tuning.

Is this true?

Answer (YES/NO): NO